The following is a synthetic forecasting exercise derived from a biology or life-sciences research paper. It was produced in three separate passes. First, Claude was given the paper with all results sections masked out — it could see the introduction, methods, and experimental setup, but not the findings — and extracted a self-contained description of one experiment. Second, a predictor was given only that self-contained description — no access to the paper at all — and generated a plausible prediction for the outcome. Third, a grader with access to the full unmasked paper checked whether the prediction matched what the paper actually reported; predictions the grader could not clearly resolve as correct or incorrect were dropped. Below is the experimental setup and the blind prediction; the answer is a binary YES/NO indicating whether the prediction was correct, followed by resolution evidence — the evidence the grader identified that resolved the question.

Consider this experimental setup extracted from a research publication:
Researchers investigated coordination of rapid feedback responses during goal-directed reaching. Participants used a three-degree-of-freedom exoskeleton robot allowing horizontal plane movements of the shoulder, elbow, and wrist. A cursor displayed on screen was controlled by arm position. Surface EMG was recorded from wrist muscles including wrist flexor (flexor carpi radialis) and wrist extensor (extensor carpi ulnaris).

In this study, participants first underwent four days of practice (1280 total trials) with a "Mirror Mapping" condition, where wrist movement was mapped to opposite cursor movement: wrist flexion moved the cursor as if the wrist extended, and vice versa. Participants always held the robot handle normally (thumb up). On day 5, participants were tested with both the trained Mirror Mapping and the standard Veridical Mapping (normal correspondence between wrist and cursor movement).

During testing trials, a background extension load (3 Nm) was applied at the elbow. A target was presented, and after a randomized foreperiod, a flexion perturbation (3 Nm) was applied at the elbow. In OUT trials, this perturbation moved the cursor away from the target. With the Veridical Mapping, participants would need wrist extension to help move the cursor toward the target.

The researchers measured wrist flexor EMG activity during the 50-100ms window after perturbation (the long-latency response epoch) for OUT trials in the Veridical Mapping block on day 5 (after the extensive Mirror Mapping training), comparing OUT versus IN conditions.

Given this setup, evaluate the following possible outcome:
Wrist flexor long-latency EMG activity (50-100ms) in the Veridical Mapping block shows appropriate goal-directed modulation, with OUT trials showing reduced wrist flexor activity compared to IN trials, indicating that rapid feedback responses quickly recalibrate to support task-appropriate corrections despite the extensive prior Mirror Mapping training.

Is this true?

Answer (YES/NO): NO